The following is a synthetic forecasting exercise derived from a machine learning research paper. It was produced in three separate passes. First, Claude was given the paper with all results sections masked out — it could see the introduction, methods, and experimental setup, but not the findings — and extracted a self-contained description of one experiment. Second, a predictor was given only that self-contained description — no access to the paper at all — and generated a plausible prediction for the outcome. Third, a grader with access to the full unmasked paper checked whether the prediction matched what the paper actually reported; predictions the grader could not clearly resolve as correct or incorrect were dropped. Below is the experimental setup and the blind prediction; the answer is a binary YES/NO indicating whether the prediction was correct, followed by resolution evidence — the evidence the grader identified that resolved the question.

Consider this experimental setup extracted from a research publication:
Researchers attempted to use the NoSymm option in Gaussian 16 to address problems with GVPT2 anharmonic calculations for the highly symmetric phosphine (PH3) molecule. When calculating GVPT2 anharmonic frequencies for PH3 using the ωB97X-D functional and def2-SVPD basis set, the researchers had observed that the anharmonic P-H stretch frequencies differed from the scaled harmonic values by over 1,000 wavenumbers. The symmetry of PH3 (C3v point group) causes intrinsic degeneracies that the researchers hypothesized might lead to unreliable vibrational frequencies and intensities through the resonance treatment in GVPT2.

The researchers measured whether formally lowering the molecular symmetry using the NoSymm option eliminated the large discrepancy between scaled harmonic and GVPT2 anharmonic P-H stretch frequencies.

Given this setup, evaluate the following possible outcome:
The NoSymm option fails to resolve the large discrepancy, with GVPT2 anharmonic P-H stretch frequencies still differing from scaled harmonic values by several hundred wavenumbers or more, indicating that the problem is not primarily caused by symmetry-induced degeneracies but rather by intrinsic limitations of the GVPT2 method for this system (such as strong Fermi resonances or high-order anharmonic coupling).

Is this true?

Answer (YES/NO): NO